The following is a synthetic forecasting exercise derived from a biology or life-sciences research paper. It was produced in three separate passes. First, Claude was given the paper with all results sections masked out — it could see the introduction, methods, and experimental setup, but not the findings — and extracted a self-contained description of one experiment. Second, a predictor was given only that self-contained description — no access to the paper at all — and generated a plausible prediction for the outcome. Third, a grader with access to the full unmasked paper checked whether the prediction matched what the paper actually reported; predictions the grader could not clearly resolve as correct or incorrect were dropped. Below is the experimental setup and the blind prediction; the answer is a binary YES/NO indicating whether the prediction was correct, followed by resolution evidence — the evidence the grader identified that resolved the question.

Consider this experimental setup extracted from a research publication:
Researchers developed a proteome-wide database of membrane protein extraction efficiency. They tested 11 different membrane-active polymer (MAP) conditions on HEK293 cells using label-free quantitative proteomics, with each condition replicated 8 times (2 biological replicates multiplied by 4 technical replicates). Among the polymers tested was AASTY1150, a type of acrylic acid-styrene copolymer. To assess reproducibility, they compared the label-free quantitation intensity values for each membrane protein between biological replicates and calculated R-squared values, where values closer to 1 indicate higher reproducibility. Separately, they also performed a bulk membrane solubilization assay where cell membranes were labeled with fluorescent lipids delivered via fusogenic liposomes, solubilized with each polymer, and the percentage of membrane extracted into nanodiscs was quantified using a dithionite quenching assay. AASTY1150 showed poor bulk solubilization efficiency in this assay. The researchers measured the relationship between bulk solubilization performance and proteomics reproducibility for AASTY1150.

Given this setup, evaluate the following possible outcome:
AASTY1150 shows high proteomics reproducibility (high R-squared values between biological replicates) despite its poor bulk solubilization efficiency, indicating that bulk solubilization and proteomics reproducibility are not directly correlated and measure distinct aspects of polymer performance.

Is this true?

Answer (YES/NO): NO